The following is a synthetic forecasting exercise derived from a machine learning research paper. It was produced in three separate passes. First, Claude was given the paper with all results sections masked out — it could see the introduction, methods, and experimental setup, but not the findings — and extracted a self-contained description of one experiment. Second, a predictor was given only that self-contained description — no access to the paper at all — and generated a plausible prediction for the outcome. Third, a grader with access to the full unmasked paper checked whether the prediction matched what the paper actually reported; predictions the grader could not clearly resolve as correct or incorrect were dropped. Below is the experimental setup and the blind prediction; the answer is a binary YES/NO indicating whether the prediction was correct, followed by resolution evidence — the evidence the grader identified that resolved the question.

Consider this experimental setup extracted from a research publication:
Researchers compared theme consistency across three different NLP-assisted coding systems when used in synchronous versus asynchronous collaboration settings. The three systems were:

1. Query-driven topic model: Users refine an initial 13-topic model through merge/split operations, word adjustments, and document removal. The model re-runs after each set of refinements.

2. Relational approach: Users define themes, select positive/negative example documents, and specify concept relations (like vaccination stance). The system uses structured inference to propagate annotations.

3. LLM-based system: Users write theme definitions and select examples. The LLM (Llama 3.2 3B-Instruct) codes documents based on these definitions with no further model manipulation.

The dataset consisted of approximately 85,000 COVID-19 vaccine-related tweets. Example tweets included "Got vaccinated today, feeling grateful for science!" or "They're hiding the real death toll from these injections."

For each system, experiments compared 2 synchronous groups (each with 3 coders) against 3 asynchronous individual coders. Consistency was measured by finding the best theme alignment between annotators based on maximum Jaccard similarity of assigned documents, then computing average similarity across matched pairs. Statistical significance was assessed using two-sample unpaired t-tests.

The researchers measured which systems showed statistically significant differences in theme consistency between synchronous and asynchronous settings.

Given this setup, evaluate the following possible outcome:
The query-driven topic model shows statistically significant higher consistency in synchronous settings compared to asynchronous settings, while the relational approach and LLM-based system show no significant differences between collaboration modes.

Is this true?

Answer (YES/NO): NO